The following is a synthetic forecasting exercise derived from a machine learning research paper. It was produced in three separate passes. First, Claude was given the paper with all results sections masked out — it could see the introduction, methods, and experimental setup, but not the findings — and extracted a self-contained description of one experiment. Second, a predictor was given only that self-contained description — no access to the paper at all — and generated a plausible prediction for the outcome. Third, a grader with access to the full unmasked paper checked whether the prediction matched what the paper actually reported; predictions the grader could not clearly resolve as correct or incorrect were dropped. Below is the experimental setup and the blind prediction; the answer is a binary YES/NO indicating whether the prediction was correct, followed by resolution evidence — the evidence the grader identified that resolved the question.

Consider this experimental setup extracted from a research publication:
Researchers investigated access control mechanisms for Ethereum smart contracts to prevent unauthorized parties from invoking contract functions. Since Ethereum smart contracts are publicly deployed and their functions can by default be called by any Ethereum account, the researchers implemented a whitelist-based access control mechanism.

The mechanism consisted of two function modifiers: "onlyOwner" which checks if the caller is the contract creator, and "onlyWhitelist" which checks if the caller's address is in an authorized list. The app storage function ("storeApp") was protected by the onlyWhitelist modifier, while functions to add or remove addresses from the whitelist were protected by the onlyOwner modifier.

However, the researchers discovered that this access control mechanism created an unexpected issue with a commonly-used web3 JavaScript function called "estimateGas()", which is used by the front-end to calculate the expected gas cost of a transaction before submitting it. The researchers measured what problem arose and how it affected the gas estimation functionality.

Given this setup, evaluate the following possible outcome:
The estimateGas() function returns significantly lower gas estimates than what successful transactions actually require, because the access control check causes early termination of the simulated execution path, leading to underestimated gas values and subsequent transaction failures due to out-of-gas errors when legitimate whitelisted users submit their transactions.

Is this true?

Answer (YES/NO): NO